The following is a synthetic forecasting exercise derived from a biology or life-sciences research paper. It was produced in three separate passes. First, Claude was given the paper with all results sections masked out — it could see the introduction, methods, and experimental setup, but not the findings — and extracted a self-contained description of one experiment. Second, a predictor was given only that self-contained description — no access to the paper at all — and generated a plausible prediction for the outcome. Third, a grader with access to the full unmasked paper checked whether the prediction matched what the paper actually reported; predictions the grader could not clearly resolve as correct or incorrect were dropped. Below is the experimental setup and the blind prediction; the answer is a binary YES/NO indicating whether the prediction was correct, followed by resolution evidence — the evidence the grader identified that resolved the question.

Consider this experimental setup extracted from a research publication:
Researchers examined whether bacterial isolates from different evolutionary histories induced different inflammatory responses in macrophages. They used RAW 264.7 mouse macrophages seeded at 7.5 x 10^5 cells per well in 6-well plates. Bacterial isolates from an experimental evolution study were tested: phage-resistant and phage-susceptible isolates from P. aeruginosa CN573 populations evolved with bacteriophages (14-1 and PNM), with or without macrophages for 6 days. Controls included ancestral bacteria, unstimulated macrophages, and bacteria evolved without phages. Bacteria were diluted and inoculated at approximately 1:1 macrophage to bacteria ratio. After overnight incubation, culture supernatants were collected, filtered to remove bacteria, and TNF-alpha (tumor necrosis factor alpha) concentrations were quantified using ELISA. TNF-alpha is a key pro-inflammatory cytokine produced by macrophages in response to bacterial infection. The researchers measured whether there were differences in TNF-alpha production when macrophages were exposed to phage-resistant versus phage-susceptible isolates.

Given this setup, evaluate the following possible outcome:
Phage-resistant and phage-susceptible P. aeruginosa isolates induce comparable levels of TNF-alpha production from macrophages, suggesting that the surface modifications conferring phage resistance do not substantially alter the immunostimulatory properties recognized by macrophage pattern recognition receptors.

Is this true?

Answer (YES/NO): YES